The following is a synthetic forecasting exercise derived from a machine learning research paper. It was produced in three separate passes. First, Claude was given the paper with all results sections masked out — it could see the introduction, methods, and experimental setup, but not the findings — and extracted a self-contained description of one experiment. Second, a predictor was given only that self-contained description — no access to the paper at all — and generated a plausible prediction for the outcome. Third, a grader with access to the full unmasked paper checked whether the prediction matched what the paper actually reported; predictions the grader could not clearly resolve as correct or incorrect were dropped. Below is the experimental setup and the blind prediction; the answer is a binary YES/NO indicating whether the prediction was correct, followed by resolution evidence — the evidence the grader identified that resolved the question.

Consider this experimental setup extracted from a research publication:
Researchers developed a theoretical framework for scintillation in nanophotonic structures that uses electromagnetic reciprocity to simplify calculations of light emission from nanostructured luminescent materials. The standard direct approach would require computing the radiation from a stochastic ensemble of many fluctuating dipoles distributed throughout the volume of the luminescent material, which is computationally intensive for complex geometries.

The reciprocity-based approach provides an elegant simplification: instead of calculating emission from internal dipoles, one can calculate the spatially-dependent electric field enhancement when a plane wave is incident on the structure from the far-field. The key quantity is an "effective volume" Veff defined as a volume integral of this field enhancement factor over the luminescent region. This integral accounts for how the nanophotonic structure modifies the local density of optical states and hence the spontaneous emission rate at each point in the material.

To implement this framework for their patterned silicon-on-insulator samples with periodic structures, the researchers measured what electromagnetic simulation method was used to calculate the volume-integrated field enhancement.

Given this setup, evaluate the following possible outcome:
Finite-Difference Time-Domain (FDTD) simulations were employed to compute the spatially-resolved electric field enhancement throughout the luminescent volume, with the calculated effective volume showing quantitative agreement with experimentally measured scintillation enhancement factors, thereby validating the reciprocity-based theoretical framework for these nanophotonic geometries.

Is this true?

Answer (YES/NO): NO